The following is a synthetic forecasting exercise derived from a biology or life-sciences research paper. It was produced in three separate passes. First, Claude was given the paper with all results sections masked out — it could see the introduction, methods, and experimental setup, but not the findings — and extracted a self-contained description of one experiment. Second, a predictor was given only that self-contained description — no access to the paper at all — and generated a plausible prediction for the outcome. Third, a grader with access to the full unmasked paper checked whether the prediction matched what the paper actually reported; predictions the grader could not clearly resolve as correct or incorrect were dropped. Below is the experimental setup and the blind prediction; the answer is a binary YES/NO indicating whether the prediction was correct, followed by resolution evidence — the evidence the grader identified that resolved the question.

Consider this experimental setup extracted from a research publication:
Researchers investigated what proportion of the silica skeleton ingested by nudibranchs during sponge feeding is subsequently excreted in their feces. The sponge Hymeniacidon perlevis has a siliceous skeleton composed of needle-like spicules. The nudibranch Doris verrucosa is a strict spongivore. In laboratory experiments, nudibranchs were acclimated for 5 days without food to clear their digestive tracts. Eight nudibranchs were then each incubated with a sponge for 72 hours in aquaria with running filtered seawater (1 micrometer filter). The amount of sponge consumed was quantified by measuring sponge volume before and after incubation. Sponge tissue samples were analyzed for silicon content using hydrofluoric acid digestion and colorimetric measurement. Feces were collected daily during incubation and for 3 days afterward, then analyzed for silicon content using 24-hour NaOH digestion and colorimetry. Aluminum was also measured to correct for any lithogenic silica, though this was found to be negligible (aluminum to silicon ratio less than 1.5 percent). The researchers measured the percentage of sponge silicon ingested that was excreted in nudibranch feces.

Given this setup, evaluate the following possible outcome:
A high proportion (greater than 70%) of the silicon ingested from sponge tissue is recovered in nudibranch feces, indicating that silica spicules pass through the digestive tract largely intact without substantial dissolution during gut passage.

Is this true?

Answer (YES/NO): YES